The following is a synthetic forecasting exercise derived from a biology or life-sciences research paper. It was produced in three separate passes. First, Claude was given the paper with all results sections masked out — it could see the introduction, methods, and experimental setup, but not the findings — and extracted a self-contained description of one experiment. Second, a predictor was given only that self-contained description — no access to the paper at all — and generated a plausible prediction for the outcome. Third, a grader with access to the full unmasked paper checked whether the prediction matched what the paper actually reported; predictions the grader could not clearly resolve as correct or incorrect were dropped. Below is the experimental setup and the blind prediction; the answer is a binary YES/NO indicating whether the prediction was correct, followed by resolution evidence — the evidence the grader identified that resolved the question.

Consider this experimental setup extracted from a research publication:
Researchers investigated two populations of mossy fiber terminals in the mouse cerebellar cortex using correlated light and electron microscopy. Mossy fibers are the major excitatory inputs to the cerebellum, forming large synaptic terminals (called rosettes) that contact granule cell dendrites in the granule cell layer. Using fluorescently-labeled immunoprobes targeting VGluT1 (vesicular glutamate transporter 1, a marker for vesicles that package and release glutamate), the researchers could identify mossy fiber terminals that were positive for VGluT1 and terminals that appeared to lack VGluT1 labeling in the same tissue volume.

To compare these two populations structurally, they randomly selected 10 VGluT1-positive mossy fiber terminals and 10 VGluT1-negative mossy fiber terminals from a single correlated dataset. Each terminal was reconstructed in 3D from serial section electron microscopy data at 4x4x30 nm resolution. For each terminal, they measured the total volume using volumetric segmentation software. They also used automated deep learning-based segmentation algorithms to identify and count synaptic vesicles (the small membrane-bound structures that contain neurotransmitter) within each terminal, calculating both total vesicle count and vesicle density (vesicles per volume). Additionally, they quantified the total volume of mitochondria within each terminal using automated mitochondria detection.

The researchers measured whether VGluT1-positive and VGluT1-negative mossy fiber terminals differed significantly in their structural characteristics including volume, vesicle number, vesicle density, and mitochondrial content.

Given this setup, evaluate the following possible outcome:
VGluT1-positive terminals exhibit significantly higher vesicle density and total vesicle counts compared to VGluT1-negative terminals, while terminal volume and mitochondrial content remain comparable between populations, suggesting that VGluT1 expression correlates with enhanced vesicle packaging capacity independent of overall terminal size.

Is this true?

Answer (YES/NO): NO